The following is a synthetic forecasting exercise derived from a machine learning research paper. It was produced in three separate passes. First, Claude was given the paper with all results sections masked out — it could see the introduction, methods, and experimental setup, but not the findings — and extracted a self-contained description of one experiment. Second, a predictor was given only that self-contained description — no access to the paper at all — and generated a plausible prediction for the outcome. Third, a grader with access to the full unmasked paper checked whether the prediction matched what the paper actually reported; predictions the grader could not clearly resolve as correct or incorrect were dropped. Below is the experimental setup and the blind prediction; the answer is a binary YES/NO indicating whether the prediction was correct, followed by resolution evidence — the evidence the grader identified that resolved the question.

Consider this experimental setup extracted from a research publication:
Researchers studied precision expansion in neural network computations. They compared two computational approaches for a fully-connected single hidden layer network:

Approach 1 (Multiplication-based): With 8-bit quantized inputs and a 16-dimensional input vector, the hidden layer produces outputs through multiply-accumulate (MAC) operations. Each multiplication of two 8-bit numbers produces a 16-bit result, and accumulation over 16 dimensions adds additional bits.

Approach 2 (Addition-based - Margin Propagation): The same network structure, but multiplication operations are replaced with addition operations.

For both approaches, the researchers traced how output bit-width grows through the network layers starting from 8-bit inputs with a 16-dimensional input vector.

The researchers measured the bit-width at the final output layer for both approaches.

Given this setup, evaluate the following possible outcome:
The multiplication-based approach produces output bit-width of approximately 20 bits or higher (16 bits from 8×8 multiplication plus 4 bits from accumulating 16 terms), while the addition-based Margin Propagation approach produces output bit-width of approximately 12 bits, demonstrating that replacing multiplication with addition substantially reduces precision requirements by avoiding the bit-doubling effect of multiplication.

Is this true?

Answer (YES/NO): NO